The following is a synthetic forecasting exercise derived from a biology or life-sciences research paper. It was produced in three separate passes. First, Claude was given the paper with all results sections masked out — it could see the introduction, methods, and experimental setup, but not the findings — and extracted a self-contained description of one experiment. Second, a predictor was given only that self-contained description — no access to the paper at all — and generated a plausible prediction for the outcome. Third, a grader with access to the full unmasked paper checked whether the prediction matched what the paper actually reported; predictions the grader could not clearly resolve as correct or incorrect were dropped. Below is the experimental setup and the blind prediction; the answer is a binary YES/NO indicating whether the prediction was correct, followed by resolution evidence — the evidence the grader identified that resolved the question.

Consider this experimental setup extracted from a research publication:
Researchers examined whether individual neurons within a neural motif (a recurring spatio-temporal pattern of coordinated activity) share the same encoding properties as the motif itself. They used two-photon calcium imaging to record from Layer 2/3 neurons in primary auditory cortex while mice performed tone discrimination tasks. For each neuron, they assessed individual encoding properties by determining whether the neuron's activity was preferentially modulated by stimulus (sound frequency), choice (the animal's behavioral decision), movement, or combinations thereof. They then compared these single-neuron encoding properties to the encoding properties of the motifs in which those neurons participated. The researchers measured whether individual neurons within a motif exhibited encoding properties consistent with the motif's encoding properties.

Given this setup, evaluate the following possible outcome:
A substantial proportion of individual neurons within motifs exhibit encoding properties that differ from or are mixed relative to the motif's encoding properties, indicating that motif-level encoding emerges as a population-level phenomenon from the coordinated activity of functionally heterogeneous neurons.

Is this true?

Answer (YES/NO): YES